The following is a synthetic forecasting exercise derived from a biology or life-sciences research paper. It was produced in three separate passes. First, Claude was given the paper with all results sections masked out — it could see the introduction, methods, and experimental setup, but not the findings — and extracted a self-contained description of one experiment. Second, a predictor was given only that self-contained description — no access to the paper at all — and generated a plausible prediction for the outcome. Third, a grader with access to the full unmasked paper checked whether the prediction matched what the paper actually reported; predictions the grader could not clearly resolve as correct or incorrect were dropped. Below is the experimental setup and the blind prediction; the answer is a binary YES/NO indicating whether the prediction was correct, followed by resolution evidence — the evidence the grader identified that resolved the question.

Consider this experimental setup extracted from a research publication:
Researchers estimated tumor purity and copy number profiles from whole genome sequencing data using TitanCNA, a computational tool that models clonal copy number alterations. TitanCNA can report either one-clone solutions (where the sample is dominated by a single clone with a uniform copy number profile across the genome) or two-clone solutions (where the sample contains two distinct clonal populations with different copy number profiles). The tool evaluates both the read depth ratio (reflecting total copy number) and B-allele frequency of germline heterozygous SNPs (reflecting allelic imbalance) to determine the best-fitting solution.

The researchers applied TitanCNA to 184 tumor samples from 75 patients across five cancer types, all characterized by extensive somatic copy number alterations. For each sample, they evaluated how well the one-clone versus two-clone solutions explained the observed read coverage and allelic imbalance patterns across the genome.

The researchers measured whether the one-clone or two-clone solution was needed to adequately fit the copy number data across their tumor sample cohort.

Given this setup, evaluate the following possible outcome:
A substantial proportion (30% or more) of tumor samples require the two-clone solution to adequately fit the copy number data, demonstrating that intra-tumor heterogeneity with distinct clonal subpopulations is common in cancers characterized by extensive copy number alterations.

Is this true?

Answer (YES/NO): NO